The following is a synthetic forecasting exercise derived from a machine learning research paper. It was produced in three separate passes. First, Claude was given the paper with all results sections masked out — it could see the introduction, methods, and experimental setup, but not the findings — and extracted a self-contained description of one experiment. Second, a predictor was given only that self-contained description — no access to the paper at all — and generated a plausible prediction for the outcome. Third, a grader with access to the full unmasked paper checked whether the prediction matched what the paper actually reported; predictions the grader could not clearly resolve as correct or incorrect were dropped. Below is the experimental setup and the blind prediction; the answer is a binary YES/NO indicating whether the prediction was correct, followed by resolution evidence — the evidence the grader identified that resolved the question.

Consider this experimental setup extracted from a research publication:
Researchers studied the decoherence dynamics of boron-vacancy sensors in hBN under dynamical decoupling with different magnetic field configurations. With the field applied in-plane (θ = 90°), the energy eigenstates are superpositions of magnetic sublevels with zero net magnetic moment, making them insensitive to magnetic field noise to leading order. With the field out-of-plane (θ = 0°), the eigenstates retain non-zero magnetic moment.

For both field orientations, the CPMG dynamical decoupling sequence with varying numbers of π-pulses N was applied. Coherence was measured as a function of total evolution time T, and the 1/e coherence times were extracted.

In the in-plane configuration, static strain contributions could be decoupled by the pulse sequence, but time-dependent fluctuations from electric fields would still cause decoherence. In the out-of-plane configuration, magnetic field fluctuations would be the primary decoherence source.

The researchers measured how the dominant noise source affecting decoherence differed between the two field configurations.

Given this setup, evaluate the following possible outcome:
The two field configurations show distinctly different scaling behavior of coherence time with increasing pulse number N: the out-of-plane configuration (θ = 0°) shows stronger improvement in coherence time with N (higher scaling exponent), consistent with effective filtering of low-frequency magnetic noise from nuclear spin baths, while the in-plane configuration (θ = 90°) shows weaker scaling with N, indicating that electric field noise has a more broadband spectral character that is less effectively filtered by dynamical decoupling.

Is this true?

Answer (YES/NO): NO